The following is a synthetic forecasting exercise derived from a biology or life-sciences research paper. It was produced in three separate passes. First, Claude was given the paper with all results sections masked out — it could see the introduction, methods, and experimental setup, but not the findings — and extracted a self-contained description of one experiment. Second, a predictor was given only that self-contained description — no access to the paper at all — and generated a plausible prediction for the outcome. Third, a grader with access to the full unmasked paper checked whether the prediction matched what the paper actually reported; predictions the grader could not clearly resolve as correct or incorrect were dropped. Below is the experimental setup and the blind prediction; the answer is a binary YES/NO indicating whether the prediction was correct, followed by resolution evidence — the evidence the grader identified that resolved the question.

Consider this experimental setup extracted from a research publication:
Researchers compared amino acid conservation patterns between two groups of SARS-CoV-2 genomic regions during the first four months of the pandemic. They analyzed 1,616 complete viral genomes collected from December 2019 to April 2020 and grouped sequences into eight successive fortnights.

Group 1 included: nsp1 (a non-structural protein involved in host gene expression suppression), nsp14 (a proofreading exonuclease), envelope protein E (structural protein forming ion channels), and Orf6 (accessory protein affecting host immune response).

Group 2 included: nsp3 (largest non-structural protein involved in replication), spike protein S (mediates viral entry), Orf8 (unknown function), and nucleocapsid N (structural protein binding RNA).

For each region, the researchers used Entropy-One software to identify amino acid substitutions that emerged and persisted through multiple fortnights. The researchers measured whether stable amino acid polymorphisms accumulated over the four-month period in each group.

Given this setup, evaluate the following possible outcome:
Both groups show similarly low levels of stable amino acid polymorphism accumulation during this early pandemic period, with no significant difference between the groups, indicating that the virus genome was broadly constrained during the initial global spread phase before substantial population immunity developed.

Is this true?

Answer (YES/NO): NO